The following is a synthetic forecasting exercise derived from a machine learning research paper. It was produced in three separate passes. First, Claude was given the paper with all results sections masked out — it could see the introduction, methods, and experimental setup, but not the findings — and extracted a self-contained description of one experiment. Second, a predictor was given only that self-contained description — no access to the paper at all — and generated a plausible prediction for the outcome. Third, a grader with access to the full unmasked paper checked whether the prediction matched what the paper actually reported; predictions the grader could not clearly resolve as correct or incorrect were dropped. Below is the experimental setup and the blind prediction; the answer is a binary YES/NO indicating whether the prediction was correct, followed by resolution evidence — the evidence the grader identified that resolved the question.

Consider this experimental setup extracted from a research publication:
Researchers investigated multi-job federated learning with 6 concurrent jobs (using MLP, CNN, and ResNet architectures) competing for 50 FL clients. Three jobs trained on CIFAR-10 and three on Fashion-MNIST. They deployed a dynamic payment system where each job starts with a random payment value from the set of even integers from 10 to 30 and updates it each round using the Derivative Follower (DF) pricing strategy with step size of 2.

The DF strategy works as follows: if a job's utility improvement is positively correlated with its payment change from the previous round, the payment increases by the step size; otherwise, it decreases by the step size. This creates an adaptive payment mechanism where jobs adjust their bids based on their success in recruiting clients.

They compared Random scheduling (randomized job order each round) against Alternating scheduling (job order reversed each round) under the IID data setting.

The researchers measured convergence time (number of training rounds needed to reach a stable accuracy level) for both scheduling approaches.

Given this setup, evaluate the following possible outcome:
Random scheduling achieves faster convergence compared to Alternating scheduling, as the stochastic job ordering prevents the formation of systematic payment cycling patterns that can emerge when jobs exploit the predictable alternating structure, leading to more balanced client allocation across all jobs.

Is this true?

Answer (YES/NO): YES